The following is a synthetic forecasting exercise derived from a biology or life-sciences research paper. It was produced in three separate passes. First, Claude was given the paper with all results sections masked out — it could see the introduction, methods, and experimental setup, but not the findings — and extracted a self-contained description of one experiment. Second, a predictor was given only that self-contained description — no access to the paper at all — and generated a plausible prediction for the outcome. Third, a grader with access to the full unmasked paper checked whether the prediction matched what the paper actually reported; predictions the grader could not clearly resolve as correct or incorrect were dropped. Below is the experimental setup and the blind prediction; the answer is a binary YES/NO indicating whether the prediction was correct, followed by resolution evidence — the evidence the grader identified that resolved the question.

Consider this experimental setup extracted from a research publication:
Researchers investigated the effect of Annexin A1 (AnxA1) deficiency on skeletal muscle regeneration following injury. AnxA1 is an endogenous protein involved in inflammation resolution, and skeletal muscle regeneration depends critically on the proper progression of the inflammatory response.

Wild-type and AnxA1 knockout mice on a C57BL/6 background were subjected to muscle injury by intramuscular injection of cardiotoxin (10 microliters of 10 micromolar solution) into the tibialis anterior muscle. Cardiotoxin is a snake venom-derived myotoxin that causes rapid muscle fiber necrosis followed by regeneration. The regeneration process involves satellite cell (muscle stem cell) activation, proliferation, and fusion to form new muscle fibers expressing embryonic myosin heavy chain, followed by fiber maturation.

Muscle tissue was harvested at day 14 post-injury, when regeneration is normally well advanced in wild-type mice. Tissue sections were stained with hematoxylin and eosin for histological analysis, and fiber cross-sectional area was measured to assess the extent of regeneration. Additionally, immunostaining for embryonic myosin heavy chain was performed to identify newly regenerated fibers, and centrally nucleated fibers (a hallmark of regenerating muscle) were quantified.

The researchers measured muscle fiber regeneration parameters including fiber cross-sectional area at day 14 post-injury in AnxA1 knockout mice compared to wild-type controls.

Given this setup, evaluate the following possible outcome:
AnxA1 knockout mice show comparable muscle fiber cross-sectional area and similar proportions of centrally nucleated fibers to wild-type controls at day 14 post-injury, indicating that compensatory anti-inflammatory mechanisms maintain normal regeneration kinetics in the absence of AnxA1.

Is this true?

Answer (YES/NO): NO